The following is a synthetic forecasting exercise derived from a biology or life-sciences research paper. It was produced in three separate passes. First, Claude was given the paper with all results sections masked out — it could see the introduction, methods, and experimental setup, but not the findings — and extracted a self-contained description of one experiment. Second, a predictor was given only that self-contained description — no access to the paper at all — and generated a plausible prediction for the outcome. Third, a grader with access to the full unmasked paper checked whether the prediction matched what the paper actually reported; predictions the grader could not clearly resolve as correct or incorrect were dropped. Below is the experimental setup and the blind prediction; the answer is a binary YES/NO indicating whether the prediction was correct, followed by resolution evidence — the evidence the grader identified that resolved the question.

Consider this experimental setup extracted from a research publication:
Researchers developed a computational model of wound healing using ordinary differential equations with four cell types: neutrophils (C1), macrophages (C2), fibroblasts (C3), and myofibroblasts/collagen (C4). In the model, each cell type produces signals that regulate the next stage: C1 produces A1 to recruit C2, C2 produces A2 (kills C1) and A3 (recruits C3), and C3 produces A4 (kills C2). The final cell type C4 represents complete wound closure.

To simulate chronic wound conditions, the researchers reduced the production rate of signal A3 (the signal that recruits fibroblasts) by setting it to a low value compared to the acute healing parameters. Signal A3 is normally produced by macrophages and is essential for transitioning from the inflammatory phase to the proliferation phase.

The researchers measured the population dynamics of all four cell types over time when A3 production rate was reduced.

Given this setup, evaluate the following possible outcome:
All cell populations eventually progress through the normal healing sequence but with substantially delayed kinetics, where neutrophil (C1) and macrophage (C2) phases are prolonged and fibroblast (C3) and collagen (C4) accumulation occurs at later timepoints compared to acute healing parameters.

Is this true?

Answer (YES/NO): NO